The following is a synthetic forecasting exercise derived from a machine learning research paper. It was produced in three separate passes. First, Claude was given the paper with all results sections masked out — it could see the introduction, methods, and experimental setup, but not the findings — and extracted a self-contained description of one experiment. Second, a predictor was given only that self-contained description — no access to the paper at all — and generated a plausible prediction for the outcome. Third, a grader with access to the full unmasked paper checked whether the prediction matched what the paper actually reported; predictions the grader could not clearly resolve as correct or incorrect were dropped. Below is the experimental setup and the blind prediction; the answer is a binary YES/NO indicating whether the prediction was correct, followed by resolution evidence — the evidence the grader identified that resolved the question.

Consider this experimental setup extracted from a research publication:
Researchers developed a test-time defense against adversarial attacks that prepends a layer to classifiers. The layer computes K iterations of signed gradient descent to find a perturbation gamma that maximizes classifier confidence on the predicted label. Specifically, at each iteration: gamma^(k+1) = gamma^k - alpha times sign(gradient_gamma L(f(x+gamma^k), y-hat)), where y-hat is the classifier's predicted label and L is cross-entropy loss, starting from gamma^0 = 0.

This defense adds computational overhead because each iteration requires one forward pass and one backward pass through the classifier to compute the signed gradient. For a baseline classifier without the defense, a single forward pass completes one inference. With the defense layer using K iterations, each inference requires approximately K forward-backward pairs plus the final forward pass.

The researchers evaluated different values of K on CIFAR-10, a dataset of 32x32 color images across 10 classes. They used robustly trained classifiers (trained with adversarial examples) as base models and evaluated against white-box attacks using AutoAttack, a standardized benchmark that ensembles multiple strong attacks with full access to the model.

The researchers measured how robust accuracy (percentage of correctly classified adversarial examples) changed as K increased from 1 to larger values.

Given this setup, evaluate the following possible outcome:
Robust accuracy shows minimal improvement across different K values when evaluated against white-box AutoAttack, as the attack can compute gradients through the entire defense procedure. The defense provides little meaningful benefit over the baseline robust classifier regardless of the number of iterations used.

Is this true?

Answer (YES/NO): NO